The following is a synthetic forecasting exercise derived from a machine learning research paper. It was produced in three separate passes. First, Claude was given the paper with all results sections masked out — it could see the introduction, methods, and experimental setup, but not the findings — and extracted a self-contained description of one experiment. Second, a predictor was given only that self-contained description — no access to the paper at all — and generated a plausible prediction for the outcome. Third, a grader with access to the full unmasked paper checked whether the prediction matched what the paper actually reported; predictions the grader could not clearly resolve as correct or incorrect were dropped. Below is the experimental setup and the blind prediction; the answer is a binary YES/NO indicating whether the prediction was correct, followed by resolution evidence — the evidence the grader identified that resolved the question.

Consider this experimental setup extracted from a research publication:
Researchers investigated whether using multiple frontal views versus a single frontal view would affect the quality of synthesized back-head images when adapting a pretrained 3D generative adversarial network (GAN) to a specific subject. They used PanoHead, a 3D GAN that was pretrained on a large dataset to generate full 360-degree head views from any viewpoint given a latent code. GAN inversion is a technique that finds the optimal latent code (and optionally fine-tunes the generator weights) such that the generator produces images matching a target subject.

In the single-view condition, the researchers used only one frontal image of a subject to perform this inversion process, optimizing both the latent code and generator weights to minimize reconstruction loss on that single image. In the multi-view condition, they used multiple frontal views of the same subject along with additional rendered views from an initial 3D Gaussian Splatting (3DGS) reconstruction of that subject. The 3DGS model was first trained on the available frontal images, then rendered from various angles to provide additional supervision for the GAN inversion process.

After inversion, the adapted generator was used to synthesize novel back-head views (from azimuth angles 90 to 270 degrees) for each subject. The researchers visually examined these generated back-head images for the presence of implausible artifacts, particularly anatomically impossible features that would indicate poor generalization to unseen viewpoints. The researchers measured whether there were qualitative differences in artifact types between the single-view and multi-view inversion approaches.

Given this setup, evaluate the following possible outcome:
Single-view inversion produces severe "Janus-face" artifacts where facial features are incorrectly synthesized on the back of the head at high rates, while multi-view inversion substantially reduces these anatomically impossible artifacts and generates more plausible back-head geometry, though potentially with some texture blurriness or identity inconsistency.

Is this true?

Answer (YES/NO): YES